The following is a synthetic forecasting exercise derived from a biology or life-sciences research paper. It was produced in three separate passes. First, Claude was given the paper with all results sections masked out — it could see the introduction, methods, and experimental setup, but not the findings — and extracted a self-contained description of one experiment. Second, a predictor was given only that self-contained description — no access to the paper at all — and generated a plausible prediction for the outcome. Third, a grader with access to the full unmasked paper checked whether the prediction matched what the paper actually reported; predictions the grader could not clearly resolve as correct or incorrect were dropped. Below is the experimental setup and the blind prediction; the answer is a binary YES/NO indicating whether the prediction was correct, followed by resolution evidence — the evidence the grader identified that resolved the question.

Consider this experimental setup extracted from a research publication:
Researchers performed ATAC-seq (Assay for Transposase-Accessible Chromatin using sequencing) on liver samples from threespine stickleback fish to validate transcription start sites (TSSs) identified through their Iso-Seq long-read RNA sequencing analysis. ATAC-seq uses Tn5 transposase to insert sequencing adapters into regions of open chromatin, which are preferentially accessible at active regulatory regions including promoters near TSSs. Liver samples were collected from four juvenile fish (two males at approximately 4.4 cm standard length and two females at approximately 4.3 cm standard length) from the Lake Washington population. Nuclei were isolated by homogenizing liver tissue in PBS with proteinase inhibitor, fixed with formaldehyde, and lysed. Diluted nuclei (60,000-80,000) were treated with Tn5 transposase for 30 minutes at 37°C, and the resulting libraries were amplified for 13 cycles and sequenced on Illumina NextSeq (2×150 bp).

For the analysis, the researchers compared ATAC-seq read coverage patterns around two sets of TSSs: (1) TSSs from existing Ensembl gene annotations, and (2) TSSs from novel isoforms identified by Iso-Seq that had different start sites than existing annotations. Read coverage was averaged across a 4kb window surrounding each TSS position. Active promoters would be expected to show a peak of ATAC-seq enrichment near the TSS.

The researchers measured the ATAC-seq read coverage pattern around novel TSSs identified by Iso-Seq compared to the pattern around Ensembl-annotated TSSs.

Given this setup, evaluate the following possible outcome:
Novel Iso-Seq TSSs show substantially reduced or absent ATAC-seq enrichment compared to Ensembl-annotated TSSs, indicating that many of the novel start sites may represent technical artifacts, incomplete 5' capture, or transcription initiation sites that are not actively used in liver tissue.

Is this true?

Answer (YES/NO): NO